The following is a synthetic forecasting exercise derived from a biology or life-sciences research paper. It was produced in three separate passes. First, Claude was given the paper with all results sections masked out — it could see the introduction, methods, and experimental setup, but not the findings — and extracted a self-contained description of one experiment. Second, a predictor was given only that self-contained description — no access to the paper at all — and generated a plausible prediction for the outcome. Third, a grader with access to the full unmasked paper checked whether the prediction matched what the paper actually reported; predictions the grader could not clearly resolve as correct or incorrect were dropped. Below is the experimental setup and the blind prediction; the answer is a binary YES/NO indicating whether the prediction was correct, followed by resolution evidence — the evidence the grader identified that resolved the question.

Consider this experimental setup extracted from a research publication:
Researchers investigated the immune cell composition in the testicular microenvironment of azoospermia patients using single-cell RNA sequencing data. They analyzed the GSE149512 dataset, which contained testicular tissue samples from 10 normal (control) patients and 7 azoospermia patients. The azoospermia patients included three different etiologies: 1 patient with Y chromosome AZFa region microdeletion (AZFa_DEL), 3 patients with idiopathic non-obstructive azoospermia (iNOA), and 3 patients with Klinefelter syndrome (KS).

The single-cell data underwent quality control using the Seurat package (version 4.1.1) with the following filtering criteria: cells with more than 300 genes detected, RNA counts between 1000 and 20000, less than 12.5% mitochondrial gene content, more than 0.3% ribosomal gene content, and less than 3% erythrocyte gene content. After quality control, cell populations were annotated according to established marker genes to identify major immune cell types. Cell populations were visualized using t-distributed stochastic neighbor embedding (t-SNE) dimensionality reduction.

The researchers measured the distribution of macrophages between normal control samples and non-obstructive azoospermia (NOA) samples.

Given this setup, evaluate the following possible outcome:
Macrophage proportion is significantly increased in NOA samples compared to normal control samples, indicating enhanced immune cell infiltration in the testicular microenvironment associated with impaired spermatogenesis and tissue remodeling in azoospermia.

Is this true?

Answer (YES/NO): YES